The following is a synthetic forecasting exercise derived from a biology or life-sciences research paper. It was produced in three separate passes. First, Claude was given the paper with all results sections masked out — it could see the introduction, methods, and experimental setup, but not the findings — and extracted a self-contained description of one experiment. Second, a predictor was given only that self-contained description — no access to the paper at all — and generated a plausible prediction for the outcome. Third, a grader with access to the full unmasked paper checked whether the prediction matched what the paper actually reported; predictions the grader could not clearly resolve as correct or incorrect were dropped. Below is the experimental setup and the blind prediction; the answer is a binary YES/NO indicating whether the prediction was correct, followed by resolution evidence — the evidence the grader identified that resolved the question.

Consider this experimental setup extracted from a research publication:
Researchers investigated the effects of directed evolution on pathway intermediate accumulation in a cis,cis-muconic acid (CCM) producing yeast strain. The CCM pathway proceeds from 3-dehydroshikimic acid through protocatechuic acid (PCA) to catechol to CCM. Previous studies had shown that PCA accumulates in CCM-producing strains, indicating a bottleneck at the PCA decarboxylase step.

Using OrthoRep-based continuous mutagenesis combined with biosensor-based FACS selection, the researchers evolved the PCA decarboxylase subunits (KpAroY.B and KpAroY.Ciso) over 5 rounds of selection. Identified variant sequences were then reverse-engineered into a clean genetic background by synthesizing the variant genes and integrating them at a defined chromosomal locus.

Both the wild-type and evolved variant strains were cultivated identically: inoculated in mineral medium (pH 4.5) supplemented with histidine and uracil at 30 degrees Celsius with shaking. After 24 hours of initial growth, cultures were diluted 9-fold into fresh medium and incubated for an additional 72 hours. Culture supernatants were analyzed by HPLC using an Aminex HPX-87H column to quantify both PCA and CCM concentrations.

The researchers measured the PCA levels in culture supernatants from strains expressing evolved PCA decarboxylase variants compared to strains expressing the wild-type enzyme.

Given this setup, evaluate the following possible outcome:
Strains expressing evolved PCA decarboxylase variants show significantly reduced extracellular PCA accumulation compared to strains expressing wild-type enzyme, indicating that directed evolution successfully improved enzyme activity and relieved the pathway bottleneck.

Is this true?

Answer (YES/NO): NO